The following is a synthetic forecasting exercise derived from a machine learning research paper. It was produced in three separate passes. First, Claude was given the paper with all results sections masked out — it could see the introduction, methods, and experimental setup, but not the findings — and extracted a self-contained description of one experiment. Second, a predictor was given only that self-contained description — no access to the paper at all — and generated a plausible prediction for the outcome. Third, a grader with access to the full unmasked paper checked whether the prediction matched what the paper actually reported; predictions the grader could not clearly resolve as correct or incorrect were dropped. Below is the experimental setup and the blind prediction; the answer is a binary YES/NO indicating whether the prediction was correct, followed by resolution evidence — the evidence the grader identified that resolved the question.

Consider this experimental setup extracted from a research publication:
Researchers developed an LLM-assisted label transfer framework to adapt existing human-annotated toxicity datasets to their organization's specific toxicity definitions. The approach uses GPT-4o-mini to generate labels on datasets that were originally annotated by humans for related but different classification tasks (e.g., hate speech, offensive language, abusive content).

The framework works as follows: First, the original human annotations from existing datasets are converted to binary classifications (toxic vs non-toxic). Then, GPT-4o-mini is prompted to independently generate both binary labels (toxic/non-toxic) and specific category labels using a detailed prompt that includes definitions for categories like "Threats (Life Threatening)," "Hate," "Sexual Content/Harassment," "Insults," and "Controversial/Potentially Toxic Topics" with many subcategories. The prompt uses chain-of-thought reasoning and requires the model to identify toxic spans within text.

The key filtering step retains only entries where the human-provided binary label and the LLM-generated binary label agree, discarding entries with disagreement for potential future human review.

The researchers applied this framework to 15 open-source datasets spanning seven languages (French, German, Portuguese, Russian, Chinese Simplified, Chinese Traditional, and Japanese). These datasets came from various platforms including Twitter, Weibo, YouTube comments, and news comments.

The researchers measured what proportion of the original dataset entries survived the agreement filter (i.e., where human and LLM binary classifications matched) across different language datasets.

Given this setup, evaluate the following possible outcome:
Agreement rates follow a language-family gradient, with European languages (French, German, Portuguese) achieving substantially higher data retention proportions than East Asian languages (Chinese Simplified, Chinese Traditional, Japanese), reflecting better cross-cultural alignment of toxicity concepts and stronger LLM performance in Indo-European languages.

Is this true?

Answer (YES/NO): NO